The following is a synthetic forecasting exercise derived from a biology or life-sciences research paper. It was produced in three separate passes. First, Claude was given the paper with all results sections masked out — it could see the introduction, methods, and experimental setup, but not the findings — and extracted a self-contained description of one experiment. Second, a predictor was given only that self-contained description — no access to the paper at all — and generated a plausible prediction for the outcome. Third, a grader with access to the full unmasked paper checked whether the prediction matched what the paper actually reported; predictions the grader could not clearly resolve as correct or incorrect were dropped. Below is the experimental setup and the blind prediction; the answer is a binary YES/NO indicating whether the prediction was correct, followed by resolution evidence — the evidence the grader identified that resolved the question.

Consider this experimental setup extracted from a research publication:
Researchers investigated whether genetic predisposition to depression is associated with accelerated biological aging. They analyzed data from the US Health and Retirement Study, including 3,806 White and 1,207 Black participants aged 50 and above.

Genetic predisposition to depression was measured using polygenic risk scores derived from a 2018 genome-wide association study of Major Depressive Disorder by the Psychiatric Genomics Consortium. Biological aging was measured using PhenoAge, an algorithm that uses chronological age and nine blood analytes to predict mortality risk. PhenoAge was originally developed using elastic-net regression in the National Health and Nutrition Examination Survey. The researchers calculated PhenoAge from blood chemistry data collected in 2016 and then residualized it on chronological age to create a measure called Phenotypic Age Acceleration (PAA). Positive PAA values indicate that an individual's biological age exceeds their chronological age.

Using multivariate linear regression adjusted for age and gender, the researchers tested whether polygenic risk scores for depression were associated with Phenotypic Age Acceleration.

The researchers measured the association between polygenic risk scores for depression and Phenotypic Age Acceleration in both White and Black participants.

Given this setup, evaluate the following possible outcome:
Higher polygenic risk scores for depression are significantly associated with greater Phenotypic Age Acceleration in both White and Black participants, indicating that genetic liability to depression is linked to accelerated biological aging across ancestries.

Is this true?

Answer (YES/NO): NO